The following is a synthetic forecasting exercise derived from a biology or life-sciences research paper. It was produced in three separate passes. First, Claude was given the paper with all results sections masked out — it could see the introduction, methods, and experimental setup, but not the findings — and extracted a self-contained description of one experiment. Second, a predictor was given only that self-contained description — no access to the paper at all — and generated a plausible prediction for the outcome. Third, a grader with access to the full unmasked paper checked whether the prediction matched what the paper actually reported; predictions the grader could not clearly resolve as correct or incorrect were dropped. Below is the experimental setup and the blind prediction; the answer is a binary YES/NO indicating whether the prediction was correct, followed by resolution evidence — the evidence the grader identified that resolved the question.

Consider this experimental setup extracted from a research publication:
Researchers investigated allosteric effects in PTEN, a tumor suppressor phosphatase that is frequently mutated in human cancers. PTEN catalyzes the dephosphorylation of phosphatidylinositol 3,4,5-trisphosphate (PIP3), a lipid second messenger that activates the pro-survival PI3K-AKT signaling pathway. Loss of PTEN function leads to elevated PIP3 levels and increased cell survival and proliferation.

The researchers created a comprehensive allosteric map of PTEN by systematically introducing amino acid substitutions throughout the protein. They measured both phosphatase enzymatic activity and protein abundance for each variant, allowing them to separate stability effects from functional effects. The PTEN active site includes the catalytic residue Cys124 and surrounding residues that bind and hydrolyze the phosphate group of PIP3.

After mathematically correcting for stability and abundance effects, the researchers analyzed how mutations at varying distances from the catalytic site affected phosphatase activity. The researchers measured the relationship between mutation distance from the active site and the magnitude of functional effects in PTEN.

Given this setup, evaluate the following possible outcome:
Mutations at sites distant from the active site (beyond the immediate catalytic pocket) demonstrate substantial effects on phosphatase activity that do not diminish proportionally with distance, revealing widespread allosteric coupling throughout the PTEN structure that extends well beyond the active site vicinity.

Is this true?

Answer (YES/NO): NO